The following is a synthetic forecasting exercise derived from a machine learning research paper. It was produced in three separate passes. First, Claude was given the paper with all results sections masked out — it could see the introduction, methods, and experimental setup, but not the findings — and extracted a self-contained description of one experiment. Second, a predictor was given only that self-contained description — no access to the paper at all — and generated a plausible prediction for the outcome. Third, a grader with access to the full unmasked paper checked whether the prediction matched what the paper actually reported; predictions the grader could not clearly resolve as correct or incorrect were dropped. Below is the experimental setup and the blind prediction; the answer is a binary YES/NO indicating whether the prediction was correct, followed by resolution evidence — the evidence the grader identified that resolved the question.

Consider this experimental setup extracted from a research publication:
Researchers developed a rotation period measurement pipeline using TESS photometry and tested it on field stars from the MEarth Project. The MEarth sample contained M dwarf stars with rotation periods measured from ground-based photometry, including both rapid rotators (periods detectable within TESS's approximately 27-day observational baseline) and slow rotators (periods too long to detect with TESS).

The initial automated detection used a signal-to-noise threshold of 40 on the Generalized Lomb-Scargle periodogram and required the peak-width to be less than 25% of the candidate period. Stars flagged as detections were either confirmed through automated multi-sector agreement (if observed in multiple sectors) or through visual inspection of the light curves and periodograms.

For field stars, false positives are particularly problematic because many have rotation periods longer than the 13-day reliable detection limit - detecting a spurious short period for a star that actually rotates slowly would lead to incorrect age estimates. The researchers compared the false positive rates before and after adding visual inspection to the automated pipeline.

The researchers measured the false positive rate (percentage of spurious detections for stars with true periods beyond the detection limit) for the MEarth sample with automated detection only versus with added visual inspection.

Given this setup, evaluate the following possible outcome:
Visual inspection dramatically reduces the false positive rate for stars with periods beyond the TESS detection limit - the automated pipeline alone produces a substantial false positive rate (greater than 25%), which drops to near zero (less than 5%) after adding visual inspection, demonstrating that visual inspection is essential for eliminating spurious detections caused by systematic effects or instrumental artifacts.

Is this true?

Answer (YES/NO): NO